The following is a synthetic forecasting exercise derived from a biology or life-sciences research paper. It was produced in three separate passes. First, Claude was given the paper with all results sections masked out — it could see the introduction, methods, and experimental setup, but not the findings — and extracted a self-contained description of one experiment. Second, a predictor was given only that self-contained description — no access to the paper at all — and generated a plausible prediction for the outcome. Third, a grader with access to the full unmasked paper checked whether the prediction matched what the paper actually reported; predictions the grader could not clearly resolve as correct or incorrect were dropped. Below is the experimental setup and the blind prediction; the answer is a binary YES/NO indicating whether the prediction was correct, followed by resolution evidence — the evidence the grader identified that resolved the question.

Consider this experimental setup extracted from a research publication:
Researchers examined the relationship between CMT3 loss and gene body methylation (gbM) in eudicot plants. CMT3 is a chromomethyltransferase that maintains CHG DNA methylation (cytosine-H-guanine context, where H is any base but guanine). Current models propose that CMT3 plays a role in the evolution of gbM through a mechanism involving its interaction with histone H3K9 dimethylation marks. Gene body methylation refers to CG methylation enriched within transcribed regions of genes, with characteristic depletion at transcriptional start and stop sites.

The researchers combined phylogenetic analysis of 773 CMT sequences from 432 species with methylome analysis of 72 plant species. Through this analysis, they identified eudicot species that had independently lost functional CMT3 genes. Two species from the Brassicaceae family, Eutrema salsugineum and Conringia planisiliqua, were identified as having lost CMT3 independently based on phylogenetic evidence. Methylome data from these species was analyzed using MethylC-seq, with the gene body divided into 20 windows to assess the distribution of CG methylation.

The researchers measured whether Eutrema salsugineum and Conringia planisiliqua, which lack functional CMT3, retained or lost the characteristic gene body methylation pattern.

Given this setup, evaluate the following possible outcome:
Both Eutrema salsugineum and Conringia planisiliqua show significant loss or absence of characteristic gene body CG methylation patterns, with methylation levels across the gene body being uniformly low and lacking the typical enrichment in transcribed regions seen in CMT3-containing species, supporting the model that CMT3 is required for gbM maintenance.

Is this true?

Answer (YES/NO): YES